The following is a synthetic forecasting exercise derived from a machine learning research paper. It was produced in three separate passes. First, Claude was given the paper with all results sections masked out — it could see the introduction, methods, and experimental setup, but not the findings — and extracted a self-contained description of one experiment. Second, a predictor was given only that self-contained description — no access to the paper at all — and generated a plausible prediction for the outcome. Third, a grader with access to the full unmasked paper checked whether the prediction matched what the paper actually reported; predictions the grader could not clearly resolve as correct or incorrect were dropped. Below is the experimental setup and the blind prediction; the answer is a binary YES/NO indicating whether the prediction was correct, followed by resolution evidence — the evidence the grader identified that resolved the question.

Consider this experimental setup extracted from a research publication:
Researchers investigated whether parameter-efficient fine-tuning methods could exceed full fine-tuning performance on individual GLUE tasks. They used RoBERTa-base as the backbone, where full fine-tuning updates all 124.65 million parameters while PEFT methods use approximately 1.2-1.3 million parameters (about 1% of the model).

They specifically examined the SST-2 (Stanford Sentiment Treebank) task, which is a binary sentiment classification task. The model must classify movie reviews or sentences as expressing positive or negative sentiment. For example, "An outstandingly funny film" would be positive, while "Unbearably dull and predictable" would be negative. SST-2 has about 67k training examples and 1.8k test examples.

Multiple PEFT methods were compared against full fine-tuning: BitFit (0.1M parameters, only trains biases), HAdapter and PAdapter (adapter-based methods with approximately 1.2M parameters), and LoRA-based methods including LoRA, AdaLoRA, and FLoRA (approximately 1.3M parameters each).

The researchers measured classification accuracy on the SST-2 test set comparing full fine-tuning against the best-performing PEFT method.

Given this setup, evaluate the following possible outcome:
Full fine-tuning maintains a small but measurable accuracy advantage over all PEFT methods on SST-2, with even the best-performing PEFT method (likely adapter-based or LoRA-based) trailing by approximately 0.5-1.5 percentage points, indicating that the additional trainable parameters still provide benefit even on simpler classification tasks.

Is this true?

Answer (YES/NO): NO